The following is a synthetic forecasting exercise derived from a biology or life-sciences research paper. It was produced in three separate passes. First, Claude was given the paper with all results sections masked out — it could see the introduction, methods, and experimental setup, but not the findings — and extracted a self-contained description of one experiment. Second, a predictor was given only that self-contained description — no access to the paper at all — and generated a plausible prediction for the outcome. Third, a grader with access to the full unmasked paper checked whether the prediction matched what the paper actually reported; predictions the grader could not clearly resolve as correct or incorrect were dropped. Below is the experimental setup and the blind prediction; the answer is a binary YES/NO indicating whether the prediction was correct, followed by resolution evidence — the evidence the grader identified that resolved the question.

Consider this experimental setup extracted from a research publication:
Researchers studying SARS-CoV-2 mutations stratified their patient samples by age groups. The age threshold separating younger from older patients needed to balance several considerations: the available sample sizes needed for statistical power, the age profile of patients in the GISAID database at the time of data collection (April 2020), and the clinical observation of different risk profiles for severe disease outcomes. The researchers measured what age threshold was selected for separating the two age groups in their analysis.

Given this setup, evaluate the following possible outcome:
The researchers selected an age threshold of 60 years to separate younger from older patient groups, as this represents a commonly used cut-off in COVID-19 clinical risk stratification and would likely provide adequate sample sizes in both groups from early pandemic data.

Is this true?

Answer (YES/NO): NO